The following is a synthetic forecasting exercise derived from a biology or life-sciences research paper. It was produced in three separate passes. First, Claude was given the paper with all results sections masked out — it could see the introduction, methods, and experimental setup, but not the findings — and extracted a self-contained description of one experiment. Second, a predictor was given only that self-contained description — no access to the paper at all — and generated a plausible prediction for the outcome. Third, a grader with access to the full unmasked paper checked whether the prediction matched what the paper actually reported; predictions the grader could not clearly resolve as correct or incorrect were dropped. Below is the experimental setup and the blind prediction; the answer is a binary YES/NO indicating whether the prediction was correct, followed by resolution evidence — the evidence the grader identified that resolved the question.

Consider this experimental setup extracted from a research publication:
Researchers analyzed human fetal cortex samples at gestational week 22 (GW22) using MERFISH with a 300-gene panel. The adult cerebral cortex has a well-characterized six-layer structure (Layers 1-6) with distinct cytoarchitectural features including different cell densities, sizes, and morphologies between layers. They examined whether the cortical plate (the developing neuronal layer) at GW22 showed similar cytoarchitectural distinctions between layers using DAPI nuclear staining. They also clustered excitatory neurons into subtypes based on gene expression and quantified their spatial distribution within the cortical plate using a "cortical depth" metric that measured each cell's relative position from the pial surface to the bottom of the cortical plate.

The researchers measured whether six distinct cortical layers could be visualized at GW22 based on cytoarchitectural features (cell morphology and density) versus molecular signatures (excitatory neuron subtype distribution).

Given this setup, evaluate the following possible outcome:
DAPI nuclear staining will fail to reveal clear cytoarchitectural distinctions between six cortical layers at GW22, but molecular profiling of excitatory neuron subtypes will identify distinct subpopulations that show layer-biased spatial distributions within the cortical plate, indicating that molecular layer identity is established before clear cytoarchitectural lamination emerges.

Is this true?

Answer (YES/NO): YES